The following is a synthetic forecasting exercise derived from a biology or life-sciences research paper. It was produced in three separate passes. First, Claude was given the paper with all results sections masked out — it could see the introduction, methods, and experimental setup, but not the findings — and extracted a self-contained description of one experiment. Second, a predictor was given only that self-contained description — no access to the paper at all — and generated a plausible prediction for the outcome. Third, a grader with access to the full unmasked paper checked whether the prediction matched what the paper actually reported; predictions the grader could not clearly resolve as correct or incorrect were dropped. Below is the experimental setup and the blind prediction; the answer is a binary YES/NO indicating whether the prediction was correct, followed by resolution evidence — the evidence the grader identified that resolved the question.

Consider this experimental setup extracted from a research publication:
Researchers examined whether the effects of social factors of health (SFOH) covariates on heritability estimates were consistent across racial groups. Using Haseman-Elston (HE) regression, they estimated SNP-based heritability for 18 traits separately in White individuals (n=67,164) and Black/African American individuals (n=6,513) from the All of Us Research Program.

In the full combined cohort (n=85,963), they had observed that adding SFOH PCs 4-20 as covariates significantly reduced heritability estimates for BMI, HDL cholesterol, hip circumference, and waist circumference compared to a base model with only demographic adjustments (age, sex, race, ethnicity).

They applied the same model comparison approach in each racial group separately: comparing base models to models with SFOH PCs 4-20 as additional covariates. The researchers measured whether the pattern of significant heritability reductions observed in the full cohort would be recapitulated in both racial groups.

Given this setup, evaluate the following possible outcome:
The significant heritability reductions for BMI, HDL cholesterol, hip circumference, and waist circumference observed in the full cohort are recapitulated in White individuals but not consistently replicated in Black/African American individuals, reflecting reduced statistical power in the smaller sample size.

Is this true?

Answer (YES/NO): YES